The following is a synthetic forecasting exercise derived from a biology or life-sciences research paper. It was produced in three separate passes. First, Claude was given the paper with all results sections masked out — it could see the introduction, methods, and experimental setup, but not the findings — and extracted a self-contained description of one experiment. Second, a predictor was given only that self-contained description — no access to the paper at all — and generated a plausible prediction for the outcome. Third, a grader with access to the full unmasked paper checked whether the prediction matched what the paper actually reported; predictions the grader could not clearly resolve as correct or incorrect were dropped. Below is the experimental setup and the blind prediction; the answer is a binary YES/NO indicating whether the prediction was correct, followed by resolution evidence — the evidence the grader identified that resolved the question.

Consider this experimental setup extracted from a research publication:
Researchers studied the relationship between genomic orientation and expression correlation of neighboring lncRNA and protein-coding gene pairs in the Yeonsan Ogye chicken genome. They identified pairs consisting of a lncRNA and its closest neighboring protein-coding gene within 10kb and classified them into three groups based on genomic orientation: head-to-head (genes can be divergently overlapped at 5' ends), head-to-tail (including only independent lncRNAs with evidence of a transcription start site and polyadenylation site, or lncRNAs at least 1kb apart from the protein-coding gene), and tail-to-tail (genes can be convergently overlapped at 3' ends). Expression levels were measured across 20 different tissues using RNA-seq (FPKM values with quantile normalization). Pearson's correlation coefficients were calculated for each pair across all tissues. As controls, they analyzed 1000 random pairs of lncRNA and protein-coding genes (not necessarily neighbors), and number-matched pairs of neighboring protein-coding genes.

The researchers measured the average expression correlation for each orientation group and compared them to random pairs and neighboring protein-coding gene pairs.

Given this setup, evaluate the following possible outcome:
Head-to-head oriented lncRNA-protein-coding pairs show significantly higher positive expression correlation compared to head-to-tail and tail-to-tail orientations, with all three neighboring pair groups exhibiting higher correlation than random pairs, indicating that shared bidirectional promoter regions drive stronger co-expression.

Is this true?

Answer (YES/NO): NO